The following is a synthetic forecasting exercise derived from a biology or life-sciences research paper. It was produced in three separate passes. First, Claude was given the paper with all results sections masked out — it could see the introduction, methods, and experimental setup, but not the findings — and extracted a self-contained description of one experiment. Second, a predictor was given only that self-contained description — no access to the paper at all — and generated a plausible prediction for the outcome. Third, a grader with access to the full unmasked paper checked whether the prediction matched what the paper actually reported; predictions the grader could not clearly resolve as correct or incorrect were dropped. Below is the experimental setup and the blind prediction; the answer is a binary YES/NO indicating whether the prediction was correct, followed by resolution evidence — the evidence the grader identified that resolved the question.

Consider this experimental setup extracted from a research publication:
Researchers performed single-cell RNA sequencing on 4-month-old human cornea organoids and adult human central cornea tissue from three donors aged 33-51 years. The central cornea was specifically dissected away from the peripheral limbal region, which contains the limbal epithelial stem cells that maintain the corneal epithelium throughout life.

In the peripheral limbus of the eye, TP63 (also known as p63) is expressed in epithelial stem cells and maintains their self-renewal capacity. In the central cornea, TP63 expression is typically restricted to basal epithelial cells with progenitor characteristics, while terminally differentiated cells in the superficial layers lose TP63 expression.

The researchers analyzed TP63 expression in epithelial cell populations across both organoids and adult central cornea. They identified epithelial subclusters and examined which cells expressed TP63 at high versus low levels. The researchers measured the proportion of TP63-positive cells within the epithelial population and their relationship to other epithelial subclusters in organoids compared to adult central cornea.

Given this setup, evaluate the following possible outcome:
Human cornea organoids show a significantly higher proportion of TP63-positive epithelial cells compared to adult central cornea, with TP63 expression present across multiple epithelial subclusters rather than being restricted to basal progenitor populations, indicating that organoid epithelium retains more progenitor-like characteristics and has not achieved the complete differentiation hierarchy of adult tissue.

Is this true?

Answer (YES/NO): NO